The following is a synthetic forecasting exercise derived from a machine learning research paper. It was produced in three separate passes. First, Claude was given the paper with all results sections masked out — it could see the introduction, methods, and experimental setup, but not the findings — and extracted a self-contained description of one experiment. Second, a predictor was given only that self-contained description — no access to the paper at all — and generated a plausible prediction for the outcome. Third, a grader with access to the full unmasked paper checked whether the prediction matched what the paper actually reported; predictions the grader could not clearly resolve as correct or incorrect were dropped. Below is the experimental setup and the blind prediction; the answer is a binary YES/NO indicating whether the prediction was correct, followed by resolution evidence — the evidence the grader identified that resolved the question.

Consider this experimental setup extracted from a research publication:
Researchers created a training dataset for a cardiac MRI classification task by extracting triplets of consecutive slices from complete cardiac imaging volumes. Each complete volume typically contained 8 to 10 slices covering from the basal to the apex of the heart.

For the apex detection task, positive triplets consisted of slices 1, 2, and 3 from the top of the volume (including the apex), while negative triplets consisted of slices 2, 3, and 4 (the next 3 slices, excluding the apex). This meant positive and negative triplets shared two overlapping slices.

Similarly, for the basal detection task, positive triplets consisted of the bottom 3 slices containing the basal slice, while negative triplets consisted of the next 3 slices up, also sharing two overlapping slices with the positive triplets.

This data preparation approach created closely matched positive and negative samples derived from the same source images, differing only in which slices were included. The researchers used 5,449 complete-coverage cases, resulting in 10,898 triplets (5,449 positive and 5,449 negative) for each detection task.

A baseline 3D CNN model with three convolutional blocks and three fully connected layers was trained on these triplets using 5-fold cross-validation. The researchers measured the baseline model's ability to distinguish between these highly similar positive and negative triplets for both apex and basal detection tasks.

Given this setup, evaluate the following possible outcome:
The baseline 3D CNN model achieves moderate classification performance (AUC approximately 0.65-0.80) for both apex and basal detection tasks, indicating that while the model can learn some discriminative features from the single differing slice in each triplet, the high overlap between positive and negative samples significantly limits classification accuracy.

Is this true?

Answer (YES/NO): NO